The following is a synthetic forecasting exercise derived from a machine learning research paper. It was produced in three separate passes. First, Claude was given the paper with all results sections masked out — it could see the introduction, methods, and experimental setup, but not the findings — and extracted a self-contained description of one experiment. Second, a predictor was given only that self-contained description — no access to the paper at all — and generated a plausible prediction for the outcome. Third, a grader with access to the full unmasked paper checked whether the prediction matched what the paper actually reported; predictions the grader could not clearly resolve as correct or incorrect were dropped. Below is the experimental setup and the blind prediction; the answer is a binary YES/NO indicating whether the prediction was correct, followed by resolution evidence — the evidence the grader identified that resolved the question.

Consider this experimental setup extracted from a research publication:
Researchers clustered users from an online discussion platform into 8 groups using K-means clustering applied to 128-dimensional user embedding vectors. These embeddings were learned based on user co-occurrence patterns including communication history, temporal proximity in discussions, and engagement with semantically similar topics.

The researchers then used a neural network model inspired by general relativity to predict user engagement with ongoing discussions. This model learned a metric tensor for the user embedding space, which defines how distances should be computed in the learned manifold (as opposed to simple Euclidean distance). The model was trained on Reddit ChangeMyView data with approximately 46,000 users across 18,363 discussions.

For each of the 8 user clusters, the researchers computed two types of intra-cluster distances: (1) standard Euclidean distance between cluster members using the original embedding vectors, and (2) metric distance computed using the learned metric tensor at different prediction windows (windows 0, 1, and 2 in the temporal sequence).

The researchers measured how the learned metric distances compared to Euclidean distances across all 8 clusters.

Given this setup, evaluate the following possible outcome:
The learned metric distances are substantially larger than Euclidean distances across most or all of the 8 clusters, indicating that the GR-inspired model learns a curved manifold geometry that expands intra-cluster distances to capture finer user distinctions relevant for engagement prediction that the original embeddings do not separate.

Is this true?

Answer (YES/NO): YES